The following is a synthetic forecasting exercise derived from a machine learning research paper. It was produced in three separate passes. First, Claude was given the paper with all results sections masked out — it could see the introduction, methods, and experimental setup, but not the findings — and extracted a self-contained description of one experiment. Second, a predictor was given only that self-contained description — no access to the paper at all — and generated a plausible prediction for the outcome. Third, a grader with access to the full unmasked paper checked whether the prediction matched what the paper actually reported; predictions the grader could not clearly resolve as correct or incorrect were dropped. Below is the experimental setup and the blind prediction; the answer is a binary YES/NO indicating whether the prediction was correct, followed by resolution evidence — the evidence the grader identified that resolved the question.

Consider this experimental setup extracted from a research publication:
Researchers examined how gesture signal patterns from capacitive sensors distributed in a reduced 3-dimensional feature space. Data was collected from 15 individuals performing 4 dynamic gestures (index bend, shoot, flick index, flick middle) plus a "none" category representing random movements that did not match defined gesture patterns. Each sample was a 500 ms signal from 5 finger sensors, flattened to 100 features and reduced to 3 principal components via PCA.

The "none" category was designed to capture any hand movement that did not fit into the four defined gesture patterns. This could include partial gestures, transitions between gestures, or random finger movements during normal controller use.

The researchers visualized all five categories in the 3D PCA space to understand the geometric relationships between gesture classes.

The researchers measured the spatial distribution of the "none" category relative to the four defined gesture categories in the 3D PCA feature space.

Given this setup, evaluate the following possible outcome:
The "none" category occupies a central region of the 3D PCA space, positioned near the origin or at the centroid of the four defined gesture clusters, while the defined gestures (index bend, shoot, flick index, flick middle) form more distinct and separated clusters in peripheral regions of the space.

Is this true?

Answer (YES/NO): NO